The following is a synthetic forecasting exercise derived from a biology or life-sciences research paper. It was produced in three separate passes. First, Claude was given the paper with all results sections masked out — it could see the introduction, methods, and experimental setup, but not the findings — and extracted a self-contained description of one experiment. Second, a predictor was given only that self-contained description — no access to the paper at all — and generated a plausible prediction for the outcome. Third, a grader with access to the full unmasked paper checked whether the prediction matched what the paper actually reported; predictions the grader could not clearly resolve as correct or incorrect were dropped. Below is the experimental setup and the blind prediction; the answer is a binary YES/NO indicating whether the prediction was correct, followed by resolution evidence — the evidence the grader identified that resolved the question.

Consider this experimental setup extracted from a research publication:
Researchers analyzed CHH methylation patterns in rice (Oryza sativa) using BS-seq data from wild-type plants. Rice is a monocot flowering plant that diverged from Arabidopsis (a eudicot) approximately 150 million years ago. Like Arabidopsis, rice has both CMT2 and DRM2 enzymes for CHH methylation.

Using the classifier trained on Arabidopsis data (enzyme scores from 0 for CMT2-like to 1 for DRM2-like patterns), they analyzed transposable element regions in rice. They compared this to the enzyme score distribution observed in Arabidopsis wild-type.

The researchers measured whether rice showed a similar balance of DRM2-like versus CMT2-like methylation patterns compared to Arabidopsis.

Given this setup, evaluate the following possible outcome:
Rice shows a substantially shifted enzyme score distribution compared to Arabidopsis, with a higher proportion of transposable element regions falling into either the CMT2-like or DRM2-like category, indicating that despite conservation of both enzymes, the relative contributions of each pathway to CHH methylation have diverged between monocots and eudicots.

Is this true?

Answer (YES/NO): YES